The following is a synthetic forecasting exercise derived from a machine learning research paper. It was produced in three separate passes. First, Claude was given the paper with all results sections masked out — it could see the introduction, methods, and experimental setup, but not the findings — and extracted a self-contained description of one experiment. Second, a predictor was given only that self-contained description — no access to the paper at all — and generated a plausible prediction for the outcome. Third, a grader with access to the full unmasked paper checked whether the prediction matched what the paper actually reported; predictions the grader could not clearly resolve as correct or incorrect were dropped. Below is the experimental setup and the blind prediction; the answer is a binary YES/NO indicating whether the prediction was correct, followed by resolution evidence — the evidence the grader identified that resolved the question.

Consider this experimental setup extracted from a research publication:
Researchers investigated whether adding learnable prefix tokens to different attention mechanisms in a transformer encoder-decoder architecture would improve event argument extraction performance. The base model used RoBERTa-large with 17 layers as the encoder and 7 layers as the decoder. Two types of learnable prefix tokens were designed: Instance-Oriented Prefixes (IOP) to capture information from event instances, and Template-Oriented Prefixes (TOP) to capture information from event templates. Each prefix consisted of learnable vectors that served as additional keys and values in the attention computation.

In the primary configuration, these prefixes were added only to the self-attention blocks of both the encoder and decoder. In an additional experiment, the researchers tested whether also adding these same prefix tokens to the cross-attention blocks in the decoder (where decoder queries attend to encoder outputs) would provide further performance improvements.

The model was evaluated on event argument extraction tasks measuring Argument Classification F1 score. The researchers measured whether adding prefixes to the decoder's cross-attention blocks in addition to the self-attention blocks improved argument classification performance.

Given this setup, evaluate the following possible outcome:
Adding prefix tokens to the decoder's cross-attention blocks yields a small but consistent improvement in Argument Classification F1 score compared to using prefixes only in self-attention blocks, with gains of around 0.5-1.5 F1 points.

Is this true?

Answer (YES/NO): NO